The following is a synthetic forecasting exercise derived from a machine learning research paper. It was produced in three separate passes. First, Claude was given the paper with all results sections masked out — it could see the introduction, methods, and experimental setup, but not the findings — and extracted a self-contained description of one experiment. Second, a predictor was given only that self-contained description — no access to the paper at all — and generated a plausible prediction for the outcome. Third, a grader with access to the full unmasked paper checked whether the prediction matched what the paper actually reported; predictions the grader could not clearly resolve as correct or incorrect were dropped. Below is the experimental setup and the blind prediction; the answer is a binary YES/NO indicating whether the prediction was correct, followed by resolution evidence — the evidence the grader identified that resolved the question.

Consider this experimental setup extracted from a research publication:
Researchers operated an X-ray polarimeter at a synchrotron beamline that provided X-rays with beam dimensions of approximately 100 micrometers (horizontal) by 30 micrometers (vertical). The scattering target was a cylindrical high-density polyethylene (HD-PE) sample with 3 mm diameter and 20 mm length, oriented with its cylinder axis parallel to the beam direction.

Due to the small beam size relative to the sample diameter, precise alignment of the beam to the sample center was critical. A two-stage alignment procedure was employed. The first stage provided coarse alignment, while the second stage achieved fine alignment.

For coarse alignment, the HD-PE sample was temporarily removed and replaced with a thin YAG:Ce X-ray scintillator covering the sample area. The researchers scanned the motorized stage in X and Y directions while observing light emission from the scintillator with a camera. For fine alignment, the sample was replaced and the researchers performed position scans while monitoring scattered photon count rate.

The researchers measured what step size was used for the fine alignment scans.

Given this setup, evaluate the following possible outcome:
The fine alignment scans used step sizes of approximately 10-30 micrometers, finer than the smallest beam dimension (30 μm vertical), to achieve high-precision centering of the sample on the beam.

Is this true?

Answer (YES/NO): NO